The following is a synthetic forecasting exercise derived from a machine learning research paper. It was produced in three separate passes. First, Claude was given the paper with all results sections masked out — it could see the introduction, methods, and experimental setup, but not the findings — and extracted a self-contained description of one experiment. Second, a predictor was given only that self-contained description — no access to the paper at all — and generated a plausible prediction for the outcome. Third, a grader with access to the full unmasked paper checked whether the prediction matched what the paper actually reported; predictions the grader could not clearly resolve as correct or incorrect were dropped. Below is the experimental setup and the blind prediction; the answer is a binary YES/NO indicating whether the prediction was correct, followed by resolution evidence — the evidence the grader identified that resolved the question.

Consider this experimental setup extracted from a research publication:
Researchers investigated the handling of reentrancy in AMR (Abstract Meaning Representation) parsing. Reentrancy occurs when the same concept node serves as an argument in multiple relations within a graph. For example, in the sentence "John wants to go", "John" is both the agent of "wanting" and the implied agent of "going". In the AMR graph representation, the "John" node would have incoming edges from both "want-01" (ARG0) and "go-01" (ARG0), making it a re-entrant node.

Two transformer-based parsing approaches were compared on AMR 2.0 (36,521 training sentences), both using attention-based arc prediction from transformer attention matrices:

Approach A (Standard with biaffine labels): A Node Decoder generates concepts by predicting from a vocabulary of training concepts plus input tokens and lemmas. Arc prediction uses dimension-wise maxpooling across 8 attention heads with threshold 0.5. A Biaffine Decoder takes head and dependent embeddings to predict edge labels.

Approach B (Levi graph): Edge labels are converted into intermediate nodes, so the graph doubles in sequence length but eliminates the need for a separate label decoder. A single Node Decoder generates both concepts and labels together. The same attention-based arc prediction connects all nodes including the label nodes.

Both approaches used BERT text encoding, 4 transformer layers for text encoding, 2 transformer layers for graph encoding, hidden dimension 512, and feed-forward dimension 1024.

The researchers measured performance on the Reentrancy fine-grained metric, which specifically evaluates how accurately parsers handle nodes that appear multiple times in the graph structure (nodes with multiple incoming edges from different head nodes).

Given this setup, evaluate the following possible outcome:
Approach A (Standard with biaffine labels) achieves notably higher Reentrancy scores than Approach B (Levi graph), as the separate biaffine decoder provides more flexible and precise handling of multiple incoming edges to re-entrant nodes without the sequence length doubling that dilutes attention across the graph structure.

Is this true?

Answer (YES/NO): NO